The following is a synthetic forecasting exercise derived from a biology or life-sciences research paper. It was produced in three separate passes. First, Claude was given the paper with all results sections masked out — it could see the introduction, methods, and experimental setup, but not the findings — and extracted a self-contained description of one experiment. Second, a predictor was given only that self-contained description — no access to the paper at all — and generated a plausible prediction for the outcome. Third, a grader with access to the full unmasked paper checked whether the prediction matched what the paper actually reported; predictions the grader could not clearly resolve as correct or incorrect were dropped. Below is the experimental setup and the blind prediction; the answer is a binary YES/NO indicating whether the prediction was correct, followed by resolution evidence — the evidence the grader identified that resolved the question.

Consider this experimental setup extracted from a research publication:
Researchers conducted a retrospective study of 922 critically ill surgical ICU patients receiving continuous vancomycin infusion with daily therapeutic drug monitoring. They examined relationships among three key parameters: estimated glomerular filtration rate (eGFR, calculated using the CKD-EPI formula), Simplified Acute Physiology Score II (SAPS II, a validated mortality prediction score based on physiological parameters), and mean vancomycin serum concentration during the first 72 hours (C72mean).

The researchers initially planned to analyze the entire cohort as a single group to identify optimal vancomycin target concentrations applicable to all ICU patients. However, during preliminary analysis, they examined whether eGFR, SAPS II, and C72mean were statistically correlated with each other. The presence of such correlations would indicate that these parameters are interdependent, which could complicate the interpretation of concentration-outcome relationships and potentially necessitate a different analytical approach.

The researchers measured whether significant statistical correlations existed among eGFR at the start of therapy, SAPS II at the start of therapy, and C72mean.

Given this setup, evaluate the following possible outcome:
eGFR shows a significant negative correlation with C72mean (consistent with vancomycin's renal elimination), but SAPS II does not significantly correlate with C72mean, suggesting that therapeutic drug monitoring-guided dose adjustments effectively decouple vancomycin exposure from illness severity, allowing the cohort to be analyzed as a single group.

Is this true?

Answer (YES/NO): NO